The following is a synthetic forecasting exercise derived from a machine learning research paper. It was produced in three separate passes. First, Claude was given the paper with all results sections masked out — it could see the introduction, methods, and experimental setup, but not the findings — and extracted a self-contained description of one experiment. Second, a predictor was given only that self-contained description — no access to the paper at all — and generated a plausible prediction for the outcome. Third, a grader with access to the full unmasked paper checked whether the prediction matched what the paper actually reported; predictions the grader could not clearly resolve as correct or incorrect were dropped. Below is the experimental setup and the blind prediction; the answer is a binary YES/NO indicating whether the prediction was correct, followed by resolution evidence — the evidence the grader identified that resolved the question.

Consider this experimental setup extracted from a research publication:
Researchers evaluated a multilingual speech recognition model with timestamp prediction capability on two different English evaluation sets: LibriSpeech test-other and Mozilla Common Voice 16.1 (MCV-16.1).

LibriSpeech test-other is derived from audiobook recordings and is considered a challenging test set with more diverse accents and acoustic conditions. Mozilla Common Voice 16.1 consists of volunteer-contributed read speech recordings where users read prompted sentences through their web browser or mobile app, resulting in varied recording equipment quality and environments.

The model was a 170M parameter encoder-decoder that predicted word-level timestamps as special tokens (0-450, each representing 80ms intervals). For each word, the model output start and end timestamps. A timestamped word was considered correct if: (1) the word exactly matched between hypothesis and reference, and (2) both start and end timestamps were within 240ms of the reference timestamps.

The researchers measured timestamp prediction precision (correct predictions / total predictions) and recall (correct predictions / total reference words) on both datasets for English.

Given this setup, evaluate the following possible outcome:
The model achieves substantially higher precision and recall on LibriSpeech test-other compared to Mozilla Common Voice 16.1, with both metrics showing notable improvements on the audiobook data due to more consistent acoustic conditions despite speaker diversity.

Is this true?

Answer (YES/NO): YES